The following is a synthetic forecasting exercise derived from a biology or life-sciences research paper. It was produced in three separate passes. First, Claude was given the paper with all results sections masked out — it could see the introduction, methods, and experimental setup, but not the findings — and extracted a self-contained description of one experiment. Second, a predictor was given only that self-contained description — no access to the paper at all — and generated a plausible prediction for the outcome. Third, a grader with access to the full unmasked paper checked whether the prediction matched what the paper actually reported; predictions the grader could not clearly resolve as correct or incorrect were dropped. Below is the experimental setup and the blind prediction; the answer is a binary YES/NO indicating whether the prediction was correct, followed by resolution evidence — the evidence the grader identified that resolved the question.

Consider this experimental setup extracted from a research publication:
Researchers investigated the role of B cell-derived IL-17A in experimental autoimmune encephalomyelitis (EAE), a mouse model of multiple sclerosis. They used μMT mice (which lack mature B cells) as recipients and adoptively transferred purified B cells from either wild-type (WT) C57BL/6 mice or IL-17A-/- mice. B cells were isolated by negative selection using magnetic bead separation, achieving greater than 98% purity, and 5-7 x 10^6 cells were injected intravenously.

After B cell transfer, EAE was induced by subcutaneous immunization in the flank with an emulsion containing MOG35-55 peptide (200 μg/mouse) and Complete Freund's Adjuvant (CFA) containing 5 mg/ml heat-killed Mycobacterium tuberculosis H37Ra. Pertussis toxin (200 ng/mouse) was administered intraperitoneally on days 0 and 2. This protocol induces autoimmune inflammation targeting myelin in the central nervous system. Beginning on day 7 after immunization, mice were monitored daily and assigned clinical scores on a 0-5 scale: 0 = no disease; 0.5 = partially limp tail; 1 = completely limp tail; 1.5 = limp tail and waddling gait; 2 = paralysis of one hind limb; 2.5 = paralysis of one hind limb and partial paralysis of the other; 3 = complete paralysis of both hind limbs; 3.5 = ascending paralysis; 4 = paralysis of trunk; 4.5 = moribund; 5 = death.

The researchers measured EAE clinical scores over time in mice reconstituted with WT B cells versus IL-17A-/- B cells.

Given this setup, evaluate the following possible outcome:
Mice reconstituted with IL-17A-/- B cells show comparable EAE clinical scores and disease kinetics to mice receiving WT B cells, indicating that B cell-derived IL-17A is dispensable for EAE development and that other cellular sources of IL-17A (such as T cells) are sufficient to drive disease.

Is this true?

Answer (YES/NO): NO